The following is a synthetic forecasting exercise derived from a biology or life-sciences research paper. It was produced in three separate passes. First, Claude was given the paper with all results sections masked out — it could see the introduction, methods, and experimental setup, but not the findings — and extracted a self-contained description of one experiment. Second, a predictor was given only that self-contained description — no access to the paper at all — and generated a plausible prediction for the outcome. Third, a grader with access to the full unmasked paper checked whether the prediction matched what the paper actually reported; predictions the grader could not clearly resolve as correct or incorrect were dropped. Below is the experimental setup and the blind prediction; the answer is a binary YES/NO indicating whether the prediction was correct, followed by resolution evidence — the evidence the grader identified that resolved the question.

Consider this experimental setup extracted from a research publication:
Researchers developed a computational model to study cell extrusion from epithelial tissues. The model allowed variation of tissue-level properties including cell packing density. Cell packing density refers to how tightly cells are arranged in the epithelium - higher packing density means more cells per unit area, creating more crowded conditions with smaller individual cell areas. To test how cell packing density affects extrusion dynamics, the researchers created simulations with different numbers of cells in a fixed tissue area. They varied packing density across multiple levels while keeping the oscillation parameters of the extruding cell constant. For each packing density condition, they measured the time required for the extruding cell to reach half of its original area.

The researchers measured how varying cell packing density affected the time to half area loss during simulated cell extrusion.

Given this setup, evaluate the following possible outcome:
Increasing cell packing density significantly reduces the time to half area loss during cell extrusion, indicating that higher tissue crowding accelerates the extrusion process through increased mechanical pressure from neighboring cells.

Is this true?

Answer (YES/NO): YES